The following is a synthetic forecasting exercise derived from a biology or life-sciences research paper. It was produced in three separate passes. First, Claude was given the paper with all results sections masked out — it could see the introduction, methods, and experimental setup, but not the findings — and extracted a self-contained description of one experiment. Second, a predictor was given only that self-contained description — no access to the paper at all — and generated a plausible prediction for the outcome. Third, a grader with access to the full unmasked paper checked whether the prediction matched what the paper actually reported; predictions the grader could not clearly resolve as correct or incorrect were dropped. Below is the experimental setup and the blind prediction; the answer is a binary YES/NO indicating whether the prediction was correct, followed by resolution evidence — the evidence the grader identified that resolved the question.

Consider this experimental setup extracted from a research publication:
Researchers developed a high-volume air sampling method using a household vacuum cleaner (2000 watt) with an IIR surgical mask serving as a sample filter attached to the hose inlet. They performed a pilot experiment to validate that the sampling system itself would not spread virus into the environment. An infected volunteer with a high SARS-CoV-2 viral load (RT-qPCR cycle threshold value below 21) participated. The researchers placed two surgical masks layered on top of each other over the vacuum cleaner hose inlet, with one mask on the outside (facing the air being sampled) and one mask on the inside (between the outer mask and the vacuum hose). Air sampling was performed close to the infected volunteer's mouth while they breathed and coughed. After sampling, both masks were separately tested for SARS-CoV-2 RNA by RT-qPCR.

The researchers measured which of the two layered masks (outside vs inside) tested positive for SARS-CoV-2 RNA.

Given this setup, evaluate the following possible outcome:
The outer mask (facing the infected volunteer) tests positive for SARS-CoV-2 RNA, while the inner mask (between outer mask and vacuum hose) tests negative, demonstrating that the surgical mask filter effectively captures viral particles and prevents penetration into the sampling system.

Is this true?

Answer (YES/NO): YES